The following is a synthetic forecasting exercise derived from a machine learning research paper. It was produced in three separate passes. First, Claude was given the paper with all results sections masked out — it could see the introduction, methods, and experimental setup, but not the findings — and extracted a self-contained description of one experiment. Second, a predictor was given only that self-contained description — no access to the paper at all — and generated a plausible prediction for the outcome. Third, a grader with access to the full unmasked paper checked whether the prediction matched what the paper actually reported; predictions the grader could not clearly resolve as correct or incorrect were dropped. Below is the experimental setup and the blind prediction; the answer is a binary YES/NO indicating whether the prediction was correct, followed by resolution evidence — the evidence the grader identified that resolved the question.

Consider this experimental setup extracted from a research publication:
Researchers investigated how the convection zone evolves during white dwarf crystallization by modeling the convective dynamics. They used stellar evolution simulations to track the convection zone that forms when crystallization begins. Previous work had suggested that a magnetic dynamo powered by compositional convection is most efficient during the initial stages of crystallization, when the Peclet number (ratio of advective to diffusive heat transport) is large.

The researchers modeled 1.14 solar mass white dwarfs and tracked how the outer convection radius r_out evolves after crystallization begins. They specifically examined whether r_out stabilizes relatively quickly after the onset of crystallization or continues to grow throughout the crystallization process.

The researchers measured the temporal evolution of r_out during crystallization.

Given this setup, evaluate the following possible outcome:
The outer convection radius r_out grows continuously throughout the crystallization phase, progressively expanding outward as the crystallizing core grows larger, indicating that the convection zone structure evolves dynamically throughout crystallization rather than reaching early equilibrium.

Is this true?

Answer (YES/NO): NO